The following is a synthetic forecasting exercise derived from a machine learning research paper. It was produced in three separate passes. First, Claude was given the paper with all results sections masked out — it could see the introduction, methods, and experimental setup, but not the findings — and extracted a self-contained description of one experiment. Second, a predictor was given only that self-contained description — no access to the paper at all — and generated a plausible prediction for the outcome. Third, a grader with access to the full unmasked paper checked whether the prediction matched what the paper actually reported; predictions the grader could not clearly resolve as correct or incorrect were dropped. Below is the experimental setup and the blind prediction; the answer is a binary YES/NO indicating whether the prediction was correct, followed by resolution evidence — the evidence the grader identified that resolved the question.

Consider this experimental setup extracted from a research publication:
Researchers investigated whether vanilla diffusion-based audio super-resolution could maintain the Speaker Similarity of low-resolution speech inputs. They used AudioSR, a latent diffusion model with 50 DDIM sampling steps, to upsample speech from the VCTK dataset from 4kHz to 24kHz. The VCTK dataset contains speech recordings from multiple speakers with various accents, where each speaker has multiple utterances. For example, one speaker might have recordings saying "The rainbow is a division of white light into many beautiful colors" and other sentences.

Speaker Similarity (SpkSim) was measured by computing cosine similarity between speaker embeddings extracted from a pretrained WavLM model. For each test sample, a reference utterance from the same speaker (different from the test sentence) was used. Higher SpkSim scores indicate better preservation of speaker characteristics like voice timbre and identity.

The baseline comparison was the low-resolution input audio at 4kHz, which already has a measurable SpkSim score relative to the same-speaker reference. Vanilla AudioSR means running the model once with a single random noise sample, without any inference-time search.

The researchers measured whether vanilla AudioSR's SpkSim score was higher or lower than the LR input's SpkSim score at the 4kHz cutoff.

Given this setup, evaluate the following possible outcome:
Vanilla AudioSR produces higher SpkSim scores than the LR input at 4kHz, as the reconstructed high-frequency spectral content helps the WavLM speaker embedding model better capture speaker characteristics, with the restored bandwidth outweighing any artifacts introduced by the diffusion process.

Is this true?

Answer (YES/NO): NO